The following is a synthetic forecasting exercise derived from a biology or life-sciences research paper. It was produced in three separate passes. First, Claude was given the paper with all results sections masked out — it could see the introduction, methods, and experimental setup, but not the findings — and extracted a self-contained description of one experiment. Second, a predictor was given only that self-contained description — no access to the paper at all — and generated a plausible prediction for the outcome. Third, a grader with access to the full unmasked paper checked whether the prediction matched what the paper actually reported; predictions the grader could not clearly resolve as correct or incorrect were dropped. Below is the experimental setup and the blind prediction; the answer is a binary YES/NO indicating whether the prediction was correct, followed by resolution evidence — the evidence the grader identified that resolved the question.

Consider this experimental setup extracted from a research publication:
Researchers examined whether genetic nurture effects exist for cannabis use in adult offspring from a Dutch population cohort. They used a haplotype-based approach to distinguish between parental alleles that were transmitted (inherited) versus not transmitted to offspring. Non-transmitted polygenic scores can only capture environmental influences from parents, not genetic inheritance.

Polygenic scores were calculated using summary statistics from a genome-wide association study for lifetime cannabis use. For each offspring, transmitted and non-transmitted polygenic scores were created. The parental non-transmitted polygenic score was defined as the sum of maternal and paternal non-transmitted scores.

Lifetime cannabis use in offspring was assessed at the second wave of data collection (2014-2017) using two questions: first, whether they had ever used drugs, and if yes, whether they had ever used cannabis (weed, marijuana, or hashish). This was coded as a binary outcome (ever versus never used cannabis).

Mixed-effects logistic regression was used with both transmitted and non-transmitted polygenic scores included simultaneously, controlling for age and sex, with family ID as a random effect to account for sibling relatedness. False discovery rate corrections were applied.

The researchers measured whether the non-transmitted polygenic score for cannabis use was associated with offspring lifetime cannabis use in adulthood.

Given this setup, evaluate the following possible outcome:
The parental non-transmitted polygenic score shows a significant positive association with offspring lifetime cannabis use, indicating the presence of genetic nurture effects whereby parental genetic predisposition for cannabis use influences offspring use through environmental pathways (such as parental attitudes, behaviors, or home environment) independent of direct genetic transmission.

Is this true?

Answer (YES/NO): NO